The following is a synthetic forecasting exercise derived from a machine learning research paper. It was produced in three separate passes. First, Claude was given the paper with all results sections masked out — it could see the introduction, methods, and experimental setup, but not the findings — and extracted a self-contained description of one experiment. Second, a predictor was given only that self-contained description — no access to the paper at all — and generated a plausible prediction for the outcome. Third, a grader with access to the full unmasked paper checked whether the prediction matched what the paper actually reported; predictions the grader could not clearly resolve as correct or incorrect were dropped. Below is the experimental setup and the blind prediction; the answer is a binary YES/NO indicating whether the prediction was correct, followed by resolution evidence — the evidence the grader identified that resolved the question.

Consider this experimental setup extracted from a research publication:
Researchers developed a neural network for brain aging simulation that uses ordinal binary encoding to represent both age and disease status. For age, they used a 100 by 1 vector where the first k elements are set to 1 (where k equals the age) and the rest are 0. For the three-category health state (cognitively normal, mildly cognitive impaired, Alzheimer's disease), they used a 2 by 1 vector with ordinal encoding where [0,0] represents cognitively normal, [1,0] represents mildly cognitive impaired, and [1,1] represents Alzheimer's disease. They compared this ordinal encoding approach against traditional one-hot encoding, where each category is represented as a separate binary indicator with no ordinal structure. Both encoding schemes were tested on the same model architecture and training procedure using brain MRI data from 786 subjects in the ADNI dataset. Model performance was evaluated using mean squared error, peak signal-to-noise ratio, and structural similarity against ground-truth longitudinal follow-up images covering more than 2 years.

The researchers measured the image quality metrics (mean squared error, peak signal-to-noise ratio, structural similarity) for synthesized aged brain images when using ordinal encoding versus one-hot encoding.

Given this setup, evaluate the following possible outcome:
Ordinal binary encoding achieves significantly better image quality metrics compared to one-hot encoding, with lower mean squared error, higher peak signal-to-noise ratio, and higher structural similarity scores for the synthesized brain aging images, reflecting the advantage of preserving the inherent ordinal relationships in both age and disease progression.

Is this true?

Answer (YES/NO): YES